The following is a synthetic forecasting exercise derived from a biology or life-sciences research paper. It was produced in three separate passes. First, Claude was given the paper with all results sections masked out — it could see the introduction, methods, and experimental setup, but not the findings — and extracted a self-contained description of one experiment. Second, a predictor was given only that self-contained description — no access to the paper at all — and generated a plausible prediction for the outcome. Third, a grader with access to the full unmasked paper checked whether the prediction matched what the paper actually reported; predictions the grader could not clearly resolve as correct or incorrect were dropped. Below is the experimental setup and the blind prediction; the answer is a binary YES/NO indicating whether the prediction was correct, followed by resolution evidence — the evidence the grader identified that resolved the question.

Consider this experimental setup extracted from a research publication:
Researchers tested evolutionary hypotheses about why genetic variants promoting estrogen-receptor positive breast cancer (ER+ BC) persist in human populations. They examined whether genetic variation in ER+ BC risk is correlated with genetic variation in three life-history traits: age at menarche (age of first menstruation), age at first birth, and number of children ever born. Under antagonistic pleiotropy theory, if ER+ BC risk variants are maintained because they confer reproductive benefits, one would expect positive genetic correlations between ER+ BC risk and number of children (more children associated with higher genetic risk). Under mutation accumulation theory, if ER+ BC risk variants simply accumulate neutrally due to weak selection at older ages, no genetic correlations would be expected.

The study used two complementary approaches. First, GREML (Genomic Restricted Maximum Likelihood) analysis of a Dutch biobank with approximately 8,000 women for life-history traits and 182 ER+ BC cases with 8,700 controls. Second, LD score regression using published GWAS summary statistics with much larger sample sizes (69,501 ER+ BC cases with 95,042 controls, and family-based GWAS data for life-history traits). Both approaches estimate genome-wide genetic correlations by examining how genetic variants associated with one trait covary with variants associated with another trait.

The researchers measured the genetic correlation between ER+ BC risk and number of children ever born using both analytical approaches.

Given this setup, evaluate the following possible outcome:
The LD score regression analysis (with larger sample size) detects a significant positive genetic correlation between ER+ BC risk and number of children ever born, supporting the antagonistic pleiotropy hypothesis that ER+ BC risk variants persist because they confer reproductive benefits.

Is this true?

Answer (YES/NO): NO